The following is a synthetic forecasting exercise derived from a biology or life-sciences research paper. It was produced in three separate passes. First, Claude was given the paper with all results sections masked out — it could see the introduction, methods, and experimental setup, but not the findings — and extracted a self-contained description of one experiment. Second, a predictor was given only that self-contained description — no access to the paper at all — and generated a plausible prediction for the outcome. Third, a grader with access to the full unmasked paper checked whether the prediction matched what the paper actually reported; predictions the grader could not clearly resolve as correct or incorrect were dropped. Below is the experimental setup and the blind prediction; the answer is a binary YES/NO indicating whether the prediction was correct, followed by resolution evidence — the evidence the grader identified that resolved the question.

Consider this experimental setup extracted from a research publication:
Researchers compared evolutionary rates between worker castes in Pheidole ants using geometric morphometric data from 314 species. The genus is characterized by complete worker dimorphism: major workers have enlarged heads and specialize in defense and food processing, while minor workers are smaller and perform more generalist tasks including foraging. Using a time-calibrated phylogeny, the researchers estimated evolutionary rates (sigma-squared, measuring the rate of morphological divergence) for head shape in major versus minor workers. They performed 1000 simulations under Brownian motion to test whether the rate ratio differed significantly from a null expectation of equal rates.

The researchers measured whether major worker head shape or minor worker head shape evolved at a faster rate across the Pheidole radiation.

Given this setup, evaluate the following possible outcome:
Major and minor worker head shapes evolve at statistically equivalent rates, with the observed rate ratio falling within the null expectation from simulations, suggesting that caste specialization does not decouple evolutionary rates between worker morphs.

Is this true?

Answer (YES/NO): YES